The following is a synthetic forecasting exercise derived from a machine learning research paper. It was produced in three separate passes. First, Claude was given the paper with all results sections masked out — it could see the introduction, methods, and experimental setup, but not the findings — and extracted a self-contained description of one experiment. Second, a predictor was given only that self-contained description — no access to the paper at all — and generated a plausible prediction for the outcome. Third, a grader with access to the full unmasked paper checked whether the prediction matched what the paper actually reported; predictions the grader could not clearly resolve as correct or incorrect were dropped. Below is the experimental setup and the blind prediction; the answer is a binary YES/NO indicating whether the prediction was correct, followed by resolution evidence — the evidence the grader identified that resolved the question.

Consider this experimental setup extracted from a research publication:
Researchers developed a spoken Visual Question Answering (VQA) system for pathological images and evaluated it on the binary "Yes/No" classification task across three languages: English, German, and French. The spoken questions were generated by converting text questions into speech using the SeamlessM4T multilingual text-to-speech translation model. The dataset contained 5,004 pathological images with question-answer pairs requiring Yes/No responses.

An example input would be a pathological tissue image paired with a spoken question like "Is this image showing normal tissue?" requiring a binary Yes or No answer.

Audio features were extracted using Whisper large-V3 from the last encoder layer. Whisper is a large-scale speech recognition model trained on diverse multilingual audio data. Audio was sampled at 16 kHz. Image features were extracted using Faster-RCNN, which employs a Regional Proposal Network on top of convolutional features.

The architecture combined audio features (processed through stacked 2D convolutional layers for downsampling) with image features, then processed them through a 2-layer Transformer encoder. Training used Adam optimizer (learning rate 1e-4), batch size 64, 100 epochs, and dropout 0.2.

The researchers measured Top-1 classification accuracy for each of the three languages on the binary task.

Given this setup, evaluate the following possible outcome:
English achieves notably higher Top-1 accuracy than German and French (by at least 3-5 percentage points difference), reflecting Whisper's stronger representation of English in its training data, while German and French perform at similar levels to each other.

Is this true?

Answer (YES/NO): NO